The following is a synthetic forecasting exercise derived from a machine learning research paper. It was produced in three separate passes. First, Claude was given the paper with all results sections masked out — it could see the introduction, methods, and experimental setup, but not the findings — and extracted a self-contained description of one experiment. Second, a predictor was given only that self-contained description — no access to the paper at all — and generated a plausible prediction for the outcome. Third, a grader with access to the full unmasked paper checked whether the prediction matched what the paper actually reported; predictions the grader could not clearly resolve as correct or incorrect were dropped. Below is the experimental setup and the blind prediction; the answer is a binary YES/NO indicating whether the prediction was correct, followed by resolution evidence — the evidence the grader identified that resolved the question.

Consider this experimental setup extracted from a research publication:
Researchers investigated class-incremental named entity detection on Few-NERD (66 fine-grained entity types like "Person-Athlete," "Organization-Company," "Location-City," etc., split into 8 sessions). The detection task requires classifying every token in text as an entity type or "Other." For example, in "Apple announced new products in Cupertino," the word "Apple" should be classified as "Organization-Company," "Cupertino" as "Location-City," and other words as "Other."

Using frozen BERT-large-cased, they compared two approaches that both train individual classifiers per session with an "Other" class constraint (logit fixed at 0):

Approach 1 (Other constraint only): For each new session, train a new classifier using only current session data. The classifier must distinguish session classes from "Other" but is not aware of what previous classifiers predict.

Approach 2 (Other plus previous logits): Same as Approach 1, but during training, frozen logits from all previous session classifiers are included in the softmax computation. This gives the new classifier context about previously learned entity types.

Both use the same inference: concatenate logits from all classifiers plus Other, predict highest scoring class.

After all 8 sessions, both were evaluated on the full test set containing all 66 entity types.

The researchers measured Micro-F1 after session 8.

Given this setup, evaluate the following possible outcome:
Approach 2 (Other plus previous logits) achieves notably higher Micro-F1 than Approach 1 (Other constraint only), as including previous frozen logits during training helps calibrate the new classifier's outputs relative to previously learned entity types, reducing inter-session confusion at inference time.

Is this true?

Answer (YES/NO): NO